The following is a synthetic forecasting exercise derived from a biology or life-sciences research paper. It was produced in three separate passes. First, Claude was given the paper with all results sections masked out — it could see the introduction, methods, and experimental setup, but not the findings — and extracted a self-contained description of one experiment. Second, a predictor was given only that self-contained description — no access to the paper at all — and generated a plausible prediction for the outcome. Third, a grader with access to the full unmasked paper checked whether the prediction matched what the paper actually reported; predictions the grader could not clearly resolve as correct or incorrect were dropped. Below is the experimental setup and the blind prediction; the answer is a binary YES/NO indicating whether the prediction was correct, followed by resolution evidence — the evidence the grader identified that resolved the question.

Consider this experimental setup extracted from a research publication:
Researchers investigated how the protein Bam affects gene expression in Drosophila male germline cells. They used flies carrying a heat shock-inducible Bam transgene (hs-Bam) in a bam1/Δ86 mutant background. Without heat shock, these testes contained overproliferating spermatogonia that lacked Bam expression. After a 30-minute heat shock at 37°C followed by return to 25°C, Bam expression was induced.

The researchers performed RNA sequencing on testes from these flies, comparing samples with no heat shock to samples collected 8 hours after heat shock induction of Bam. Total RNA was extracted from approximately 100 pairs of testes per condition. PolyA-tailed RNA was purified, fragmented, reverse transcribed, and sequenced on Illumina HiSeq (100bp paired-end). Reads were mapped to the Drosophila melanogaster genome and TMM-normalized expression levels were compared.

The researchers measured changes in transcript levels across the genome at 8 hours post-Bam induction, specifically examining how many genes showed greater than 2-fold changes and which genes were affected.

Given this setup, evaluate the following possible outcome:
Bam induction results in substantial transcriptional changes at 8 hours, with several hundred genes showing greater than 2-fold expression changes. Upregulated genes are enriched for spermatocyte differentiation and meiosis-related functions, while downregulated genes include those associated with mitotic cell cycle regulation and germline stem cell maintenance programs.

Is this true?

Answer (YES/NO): NO